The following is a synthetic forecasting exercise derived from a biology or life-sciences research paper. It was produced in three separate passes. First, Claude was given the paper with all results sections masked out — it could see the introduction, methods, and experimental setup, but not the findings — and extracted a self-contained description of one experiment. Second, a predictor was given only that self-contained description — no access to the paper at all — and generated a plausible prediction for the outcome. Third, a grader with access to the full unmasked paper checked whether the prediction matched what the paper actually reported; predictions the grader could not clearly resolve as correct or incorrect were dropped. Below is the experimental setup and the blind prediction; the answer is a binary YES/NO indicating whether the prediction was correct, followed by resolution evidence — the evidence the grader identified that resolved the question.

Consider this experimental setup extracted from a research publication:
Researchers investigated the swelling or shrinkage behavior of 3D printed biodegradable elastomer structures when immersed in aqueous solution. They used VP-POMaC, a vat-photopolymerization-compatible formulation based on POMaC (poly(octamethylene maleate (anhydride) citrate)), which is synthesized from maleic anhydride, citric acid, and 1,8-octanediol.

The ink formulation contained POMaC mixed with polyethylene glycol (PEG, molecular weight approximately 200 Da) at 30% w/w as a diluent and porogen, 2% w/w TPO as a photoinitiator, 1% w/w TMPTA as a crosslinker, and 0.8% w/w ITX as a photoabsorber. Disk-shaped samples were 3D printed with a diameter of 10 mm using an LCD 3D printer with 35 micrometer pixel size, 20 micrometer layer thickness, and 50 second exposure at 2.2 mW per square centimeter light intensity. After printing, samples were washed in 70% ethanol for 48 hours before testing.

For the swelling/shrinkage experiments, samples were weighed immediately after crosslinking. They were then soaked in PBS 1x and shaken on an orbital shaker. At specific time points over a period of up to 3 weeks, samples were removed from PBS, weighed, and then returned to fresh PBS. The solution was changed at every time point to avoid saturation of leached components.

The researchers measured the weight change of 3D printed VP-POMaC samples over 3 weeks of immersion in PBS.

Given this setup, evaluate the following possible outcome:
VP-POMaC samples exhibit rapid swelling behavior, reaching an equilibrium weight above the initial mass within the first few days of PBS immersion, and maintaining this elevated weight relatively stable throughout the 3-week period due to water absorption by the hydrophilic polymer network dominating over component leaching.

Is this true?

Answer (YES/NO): NO